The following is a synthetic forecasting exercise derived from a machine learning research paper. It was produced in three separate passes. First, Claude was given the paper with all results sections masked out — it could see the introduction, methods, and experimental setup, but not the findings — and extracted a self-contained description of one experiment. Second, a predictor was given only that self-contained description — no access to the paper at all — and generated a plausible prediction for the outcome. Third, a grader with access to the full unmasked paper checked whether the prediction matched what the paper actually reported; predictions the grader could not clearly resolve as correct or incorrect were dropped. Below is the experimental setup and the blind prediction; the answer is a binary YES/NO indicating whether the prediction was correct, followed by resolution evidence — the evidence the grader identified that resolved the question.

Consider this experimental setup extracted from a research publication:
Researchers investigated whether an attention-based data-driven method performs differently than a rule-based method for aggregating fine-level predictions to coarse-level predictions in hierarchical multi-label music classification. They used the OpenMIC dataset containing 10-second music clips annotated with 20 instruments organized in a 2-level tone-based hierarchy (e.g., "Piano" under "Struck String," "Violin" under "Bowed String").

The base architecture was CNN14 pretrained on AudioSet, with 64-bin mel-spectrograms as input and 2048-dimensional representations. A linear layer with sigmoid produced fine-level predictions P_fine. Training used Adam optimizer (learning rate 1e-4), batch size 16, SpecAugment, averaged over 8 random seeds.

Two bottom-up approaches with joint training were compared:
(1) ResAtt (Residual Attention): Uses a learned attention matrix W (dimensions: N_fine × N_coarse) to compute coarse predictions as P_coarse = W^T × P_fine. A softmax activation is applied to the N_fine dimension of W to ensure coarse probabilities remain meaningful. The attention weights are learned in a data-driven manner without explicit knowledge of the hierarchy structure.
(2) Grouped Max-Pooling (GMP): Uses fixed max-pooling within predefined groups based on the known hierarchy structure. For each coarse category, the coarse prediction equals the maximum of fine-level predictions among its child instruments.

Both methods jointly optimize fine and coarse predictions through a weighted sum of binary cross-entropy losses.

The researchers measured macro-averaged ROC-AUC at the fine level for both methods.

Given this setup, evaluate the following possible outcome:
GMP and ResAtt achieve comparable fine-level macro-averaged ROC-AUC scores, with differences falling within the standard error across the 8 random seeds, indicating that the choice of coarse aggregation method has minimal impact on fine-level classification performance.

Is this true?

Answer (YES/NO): YES